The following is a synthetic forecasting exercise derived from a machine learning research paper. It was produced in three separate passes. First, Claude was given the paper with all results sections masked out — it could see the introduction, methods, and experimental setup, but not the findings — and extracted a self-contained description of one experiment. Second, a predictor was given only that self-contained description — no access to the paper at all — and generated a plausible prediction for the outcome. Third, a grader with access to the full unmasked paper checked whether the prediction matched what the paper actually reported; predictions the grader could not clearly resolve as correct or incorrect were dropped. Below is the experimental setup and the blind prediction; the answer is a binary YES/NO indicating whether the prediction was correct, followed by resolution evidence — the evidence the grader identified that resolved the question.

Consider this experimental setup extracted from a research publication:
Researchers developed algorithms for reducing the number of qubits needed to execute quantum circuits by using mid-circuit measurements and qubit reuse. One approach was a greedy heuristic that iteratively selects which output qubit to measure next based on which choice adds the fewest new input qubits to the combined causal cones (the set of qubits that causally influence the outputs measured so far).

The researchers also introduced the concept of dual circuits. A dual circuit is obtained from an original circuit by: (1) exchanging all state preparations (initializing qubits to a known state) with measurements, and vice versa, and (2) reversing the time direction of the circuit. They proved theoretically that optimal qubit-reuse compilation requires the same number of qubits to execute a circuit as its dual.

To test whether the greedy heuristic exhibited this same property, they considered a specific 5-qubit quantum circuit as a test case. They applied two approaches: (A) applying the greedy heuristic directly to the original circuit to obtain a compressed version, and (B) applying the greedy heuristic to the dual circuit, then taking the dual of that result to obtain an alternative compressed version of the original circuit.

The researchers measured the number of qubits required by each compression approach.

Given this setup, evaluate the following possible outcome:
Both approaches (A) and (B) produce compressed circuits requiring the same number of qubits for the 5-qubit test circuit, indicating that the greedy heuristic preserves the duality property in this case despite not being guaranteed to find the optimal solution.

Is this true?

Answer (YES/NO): NO